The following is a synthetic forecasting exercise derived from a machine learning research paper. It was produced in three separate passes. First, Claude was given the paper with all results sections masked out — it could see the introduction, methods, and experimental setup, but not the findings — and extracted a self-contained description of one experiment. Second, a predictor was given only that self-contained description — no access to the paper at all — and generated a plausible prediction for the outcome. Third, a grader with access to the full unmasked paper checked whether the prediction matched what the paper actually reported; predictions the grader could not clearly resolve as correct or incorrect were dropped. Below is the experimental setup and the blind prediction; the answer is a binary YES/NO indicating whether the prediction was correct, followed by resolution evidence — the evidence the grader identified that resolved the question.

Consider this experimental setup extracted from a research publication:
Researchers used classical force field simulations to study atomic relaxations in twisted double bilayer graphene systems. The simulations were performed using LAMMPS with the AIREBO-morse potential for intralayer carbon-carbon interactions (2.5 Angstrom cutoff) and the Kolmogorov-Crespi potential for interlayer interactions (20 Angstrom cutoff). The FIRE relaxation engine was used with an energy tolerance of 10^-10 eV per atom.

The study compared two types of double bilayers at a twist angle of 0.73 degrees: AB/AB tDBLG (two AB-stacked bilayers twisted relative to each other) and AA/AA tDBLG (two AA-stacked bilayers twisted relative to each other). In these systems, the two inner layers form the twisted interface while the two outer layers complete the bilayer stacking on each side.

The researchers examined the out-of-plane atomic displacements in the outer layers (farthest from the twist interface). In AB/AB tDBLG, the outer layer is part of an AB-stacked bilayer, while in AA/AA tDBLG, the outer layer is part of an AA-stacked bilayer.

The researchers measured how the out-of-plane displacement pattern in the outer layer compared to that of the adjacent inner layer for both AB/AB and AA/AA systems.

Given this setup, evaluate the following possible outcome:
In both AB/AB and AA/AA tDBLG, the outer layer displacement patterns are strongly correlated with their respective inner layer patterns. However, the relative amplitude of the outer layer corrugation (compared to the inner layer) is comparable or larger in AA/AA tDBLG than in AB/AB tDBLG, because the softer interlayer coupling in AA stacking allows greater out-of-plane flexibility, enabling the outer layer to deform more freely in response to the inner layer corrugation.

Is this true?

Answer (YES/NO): NO